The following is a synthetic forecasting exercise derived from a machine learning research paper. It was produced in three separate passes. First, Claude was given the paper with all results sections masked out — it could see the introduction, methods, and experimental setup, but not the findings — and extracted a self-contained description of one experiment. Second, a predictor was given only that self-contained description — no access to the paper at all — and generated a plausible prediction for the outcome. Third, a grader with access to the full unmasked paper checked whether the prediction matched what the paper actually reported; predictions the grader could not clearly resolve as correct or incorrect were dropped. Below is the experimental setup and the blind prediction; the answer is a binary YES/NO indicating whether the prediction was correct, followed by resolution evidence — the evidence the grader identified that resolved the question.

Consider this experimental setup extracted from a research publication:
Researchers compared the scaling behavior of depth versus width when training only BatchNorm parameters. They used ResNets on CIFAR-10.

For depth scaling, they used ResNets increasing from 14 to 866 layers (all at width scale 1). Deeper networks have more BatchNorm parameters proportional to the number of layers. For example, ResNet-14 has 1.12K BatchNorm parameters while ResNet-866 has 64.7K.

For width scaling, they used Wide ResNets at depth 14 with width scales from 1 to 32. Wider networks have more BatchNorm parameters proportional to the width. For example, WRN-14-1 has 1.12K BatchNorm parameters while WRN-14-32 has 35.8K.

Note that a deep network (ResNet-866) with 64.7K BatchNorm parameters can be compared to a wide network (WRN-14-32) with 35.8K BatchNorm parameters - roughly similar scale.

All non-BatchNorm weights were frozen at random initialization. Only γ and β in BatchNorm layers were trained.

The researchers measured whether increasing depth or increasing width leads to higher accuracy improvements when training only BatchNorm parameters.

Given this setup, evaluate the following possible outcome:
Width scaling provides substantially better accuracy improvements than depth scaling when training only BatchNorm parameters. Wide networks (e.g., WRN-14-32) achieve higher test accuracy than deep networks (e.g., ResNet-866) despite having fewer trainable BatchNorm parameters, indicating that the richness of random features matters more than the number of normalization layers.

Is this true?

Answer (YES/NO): NO